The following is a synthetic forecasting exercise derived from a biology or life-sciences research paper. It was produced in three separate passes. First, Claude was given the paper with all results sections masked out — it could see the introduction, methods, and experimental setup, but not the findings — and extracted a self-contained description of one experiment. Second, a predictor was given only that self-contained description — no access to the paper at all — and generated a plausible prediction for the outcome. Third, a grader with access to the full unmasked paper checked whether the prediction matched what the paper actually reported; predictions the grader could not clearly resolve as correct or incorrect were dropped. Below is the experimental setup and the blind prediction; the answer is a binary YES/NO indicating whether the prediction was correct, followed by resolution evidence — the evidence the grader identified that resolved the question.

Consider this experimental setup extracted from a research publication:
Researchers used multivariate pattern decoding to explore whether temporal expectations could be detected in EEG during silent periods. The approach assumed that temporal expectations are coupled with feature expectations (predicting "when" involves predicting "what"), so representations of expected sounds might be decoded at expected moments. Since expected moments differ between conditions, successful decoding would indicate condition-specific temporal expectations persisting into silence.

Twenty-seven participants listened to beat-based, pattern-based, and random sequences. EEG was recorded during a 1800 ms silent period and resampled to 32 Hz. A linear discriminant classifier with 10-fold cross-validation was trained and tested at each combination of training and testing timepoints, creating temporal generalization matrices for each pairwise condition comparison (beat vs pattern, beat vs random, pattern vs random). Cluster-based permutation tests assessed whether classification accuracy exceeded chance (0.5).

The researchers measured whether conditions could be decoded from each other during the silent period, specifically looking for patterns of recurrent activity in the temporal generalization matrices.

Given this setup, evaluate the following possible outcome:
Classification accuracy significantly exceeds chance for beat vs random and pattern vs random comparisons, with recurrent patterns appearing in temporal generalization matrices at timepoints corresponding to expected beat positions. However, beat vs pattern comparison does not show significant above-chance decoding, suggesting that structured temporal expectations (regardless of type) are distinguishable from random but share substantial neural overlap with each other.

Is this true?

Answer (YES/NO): NO